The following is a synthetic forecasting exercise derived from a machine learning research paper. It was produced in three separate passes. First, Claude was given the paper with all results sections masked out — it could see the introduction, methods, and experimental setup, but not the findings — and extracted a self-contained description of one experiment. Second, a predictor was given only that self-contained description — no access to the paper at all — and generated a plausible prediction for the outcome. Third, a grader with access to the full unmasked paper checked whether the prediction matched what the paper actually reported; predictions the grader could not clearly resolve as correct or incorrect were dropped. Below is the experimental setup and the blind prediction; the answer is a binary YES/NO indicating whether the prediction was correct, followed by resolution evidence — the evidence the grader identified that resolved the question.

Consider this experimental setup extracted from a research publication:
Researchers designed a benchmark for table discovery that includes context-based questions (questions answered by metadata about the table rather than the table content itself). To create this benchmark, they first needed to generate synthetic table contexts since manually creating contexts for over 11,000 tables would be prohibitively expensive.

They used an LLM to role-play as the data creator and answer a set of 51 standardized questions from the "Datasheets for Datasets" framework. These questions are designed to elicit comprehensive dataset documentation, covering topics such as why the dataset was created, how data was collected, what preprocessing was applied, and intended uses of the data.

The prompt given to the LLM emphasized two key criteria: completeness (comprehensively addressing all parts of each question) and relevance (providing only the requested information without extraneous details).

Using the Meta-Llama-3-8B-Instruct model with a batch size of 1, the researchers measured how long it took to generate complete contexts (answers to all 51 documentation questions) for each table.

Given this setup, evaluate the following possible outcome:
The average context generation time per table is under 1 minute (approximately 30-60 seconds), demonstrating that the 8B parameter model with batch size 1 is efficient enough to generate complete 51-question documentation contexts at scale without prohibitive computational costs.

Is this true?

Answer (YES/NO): NO